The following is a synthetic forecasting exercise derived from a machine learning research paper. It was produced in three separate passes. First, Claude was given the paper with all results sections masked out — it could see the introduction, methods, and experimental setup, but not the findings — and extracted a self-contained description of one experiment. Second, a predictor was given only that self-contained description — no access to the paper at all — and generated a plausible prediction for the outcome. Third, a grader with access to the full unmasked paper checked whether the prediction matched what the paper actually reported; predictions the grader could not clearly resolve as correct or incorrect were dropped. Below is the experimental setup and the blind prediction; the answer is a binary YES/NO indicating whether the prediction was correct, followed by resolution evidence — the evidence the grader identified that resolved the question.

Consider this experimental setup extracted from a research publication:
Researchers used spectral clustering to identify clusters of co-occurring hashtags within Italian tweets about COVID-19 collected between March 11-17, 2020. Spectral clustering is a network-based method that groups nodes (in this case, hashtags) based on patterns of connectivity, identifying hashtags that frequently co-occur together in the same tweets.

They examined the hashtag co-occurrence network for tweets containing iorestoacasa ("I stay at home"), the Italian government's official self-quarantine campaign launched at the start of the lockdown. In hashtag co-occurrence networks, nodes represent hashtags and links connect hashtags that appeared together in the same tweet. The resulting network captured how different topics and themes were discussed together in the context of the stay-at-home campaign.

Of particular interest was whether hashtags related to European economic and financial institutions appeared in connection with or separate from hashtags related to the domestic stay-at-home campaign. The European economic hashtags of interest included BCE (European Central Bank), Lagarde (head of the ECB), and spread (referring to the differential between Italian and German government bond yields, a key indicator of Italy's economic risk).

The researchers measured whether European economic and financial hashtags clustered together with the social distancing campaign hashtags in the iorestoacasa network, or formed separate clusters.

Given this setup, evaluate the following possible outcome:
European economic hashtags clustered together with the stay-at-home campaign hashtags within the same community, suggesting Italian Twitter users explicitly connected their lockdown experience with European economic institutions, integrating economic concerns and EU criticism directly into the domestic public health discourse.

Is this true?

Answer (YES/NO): YES